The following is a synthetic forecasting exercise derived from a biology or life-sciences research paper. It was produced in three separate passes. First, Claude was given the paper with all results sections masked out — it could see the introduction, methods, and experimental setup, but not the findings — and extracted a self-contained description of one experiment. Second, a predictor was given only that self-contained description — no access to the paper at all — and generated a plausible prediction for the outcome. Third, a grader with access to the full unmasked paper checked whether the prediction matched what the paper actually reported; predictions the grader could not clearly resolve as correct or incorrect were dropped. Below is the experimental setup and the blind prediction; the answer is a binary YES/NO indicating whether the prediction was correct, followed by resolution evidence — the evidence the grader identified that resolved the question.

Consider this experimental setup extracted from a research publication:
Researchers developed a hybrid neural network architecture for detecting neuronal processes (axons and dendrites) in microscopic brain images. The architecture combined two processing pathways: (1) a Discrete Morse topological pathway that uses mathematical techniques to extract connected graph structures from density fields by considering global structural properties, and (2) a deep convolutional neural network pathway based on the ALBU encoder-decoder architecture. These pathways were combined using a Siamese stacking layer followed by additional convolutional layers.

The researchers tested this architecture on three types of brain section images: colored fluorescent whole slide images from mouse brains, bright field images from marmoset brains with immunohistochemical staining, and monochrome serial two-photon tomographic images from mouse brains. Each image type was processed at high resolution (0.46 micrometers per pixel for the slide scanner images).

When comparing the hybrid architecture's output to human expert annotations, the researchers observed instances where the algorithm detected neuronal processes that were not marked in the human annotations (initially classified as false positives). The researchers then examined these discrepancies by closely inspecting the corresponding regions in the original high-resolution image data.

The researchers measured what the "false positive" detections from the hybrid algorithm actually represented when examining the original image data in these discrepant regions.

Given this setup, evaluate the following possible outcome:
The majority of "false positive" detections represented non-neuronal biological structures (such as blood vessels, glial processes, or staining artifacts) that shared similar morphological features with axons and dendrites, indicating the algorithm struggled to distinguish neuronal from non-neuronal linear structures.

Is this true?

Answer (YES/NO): NO